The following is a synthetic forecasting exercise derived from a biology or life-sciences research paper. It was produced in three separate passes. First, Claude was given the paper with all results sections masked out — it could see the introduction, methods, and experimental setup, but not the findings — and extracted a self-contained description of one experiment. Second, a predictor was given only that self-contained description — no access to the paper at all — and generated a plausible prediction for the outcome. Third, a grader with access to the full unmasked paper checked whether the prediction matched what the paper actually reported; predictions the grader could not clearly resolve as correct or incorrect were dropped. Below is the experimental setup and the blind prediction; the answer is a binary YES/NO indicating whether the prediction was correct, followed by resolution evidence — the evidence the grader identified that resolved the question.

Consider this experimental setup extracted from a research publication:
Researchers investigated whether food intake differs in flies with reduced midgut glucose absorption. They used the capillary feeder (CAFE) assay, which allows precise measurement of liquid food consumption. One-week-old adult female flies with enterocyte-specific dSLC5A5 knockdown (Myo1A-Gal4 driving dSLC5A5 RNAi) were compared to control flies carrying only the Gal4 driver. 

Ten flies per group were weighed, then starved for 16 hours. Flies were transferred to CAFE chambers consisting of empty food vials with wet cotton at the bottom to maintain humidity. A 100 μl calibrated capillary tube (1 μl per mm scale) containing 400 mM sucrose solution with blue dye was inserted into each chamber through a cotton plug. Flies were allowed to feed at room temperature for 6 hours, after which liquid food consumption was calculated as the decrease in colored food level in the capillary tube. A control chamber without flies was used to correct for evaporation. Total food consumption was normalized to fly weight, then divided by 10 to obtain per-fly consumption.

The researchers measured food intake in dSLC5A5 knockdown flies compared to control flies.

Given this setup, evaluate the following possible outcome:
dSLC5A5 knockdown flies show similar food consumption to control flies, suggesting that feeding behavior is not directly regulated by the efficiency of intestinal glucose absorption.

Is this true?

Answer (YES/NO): YES